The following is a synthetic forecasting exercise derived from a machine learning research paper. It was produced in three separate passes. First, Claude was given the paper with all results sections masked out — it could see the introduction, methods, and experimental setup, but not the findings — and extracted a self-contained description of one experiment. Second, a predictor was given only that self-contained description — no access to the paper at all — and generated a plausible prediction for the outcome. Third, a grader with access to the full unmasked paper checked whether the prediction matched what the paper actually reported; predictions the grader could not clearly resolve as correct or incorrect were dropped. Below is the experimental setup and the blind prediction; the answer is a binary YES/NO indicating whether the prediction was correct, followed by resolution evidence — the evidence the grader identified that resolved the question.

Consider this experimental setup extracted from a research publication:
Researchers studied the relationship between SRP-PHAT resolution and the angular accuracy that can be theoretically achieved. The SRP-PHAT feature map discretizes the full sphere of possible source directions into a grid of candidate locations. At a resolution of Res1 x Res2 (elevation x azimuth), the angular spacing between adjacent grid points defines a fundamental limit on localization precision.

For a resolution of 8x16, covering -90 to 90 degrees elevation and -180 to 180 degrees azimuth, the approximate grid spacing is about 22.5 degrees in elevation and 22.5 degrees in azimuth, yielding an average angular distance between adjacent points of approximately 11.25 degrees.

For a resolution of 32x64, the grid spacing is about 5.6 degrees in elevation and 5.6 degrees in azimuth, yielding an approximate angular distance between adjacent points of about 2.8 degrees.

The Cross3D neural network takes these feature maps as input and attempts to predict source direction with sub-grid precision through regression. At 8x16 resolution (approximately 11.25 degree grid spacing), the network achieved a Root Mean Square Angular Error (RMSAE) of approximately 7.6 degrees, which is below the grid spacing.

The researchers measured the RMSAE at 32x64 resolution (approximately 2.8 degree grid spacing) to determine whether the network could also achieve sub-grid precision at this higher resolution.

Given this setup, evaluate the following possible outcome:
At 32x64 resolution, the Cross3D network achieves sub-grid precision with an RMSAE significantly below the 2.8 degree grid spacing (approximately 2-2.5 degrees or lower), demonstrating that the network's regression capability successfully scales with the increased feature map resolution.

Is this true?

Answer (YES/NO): NO